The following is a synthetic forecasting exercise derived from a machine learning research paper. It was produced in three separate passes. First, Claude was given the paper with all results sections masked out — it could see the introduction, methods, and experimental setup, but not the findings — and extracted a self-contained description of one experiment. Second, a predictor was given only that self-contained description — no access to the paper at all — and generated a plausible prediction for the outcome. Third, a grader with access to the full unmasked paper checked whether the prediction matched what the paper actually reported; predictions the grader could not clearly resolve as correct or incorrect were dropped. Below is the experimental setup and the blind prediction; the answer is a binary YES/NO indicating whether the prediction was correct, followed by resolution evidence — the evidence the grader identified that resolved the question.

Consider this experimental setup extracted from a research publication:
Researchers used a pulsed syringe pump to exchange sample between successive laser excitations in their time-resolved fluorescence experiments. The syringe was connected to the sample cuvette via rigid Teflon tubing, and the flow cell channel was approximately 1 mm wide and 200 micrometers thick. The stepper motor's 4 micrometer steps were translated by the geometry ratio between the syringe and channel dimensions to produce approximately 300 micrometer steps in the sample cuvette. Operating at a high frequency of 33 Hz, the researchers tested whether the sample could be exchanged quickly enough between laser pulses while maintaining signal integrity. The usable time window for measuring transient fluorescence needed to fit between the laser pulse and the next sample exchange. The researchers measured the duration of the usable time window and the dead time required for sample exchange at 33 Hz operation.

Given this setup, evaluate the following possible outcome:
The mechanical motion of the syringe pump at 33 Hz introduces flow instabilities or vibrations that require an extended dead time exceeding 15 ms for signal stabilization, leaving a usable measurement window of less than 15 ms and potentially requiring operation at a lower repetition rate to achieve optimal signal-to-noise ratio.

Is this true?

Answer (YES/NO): NO